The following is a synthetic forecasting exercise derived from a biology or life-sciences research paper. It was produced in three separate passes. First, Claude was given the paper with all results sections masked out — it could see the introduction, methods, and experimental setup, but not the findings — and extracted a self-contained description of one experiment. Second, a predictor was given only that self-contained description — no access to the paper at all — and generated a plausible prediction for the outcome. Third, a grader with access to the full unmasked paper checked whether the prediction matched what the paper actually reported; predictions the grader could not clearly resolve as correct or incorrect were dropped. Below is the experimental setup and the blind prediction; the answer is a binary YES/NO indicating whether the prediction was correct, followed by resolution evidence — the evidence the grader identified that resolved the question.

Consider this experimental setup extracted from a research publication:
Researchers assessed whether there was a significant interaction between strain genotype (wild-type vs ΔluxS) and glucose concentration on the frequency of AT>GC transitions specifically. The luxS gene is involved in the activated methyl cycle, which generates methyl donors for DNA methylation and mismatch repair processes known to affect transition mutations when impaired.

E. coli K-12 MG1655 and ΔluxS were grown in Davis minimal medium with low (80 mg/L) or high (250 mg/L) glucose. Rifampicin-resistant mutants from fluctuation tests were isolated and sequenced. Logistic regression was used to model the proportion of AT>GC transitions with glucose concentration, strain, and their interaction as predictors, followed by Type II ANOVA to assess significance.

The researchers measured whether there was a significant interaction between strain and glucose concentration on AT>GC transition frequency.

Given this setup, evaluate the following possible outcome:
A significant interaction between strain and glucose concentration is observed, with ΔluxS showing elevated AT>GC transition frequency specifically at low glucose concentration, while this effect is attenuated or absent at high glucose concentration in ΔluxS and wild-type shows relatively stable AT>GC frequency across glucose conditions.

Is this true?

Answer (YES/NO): NO